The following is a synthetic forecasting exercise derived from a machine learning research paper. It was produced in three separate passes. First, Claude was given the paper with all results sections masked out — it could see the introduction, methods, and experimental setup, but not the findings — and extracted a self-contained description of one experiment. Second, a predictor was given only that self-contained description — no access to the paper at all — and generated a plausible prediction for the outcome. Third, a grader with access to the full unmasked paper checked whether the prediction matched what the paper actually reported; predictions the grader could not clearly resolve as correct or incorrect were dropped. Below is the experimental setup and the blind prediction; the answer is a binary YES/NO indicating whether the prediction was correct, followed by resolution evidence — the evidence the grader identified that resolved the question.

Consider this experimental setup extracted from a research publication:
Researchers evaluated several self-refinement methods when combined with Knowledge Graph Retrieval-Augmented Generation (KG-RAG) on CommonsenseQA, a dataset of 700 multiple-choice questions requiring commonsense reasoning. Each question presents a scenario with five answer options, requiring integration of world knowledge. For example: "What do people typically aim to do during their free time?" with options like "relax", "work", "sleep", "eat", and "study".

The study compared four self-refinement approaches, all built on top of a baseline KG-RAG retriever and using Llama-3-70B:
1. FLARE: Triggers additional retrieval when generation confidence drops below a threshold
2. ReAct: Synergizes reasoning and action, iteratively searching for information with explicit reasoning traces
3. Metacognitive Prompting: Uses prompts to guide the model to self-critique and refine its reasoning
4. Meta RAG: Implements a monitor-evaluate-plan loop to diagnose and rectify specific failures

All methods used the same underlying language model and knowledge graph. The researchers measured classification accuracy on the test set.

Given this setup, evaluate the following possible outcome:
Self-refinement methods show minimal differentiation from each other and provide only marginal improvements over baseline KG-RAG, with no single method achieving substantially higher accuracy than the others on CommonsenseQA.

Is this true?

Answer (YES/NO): YES